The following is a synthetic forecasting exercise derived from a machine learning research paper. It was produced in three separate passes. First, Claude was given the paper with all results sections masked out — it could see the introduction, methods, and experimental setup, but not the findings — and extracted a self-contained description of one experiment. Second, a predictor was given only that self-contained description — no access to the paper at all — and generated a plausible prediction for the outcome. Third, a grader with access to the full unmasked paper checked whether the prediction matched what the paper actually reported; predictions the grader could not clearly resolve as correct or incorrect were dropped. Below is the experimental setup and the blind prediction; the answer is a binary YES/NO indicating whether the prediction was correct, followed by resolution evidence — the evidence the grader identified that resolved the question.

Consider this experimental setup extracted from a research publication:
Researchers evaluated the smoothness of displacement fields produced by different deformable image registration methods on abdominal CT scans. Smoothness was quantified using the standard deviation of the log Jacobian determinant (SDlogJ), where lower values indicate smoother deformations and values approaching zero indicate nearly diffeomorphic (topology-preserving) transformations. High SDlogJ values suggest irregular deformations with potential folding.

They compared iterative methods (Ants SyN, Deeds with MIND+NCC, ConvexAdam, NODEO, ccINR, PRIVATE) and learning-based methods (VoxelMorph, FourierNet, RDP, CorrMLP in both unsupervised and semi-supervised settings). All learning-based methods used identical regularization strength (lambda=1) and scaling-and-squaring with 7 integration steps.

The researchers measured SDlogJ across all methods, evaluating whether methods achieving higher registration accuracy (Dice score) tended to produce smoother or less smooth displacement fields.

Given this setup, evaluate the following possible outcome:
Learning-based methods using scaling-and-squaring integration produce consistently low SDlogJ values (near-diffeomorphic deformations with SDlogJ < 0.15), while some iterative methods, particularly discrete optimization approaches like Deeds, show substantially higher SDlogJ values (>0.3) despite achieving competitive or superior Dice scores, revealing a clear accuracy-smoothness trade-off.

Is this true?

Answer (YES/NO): NO